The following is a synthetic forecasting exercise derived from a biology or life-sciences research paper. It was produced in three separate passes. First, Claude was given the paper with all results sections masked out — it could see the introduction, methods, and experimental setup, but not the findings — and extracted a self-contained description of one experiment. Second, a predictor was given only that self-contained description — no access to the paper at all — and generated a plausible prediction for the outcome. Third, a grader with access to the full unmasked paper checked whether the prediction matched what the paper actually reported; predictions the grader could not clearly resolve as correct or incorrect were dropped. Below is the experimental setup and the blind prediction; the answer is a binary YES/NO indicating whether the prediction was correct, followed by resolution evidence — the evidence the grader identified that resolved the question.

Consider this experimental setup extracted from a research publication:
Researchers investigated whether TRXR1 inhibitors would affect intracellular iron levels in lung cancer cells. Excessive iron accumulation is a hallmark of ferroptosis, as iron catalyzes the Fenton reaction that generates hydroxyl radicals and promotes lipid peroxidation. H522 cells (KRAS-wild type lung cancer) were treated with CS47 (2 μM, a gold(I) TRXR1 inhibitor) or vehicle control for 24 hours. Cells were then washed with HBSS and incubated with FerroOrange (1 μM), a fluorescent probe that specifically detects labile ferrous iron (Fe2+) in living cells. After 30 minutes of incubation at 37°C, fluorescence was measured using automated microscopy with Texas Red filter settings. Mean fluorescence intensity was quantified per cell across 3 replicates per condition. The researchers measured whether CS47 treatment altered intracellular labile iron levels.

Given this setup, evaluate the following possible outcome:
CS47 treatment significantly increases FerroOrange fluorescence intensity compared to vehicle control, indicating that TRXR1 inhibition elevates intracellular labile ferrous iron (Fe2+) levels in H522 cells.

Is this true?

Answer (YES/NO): YES